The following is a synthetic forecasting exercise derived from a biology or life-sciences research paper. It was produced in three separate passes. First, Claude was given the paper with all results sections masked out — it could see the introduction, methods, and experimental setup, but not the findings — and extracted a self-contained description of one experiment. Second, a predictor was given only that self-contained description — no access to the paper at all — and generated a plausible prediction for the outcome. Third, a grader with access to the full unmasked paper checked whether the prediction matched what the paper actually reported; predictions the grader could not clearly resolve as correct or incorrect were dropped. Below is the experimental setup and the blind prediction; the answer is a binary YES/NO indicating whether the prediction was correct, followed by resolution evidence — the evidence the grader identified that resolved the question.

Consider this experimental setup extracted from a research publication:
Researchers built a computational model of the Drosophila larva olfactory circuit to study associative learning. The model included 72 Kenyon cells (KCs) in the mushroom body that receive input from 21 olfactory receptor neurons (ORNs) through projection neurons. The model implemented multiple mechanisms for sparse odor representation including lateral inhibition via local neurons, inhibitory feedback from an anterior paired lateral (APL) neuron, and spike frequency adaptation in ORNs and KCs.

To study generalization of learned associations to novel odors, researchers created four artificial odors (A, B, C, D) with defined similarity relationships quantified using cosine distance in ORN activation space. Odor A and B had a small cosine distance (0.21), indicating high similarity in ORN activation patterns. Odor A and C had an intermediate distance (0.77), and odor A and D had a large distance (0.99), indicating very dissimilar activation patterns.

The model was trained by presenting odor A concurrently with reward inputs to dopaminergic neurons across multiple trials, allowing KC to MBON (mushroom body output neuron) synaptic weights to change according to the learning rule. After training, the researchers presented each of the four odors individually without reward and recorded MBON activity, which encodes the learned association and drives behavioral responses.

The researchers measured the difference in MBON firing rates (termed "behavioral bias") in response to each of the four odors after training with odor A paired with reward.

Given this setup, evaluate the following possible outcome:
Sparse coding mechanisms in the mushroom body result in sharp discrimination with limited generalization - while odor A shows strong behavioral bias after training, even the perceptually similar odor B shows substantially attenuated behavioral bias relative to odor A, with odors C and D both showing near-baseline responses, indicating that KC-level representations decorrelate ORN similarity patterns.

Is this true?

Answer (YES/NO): NO